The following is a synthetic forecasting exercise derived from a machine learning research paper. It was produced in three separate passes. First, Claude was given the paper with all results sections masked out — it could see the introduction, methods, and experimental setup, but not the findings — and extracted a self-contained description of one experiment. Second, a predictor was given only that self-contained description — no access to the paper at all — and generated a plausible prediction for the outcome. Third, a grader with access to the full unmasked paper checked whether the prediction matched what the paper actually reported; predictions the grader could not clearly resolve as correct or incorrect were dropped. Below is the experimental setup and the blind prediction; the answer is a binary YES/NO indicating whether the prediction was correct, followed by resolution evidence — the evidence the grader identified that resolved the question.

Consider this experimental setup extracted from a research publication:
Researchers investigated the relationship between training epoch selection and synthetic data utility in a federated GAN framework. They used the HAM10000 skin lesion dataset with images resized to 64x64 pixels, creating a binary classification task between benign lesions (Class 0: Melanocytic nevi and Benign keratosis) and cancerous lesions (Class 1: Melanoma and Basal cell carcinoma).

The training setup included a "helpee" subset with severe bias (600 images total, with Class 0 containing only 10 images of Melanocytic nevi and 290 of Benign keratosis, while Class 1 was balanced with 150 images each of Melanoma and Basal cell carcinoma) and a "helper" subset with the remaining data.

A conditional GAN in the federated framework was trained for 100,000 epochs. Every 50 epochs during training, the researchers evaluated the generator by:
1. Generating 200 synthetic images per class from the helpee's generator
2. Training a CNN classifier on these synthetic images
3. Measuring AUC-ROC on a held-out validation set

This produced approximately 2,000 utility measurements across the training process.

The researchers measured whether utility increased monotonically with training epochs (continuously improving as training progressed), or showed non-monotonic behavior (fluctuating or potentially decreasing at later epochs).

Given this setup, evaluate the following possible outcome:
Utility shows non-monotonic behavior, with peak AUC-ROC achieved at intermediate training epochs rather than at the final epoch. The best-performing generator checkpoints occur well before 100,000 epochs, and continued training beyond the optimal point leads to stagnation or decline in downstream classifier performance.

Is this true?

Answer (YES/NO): YES